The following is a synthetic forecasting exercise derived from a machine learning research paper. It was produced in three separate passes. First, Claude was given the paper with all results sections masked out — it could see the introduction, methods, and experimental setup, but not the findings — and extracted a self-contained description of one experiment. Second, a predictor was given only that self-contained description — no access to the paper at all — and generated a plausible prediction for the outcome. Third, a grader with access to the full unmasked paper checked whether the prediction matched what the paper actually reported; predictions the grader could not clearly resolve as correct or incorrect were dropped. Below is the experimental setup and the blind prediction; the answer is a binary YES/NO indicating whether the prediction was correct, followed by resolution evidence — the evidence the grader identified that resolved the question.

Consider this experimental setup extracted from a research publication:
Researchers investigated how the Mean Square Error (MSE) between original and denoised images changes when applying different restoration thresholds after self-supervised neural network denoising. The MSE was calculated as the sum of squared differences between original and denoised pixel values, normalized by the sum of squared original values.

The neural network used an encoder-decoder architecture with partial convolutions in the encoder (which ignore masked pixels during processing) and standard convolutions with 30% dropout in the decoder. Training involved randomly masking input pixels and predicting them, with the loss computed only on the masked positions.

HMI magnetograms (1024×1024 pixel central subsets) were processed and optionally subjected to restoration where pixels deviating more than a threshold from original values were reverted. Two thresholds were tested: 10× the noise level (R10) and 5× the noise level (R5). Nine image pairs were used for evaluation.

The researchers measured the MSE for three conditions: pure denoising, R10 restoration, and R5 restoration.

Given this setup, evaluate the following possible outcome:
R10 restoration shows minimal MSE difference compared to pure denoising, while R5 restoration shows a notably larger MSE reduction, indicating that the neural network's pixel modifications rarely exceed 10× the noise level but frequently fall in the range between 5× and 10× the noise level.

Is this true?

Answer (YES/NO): NO